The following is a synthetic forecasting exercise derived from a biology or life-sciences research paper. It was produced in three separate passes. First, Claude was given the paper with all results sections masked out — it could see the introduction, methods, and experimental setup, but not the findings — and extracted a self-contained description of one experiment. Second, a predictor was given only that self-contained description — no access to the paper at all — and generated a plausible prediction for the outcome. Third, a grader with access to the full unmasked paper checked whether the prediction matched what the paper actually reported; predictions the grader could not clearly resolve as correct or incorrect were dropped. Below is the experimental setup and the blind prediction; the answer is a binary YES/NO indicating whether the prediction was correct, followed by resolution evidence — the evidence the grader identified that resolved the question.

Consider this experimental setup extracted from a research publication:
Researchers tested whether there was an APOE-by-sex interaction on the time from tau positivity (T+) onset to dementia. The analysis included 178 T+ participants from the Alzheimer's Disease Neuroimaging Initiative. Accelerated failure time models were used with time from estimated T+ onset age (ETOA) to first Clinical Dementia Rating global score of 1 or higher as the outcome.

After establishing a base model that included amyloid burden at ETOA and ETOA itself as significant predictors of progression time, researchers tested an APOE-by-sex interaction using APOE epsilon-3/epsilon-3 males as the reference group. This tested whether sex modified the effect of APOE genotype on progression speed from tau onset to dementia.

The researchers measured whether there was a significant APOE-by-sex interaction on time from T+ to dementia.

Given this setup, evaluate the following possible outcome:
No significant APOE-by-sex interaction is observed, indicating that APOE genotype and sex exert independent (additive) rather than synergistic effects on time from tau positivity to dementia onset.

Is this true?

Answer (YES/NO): YES